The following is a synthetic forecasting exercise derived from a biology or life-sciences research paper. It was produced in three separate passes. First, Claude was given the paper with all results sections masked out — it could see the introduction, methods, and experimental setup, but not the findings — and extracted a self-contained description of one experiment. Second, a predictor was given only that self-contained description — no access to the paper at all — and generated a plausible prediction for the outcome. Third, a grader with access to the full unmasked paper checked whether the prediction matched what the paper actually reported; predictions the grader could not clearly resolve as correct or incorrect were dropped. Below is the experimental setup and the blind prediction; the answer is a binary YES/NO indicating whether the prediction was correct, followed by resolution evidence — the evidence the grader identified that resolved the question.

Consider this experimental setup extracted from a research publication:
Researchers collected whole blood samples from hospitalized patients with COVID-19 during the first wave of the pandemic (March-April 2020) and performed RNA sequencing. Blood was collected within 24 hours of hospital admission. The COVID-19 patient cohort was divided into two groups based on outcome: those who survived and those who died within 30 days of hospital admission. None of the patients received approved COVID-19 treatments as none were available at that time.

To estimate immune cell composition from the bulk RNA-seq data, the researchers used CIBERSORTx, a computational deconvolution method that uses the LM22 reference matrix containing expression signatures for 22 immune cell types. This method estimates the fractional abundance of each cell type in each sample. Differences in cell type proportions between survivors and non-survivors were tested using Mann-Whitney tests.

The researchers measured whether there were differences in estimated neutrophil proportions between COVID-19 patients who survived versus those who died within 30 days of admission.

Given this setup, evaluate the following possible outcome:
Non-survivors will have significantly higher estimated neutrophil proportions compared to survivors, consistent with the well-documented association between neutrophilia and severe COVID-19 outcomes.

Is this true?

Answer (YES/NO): YES